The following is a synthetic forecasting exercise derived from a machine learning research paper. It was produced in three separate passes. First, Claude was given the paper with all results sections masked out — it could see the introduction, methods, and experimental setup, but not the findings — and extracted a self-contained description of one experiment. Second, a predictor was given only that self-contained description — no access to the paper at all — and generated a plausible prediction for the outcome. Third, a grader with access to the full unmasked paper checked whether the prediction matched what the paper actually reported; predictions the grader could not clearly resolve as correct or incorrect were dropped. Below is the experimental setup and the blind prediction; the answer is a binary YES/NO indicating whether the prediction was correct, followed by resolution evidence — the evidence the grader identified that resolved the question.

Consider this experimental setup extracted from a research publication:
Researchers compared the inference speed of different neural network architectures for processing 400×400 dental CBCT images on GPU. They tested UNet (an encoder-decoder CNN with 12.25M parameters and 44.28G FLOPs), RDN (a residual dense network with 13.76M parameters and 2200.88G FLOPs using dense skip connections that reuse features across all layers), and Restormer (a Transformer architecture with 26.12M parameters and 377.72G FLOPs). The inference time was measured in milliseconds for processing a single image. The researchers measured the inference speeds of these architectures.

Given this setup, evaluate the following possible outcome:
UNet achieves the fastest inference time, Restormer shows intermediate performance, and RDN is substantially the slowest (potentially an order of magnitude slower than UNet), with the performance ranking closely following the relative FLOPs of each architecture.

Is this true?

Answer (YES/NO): YES